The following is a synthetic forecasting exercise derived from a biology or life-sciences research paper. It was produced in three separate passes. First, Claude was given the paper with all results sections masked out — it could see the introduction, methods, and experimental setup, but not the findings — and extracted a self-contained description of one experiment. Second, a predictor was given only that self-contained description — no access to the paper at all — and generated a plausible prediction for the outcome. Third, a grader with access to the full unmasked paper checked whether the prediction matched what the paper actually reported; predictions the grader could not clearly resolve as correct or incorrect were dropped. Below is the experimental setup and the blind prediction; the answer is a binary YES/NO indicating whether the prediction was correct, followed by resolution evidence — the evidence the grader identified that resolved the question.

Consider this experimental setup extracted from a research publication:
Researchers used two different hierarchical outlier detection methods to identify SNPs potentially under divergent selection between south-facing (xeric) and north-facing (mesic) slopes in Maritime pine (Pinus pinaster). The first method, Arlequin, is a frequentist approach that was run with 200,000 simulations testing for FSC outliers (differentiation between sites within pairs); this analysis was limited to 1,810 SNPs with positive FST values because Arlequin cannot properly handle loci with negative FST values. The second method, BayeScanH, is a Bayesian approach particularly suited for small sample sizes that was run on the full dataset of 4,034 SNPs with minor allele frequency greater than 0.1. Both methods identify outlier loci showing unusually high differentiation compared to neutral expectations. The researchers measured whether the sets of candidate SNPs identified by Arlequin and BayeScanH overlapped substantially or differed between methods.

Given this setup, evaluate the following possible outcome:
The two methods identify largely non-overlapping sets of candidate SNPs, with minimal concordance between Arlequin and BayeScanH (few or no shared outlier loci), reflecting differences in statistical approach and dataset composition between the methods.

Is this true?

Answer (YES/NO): NO